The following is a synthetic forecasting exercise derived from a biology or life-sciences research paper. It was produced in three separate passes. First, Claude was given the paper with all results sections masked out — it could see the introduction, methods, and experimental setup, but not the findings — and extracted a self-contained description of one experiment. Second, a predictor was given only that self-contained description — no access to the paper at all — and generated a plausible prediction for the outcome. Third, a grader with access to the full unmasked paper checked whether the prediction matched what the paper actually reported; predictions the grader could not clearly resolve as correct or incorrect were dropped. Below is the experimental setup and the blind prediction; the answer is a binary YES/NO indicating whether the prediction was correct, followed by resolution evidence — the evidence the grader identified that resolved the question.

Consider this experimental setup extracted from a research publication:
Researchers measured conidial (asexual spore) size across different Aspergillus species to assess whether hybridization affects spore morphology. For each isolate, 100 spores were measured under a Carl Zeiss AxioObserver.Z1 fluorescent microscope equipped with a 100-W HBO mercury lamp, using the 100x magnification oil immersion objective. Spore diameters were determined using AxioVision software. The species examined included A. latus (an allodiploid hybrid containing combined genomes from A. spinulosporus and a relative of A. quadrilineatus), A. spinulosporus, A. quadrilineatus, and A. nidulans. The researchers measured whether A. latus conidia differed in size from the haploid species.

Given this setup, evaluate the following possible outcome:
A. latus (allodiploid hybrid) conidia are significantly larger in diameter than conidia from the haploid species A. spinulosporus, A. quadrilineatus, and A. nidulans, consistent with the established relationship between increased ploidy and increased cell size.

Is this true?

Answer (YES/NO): YES